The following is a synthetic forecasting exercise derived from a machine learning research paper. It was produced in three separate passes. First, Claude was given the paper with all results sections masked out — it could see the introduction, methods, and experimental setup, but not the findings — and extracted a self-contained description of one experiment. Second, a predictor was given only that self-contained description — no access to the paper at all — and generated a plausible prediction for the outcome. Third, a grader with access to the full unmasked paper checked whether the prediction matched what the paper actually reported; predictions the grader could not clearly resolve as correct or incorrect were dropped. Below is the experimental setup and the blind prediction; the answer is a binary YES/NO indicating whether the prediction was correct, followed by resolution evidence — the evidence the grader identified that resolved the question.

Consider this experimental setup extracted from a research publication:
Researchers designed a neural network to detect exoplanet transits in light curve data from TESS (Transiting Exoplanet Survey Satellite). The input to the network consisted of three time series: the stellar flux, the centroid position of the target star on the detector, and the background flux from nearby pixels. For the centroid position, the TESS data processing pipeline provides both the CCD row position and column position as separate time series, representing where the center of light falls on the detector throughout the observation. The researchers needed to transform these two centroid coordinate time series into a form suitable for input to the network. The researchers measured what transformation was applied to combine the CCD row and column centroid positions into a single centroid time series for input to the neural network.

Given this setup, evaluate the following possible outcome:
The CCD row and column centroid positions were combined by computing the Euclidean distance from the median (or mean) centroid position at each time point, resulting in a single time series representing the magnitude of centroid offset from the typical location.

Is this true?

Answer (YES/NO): NO